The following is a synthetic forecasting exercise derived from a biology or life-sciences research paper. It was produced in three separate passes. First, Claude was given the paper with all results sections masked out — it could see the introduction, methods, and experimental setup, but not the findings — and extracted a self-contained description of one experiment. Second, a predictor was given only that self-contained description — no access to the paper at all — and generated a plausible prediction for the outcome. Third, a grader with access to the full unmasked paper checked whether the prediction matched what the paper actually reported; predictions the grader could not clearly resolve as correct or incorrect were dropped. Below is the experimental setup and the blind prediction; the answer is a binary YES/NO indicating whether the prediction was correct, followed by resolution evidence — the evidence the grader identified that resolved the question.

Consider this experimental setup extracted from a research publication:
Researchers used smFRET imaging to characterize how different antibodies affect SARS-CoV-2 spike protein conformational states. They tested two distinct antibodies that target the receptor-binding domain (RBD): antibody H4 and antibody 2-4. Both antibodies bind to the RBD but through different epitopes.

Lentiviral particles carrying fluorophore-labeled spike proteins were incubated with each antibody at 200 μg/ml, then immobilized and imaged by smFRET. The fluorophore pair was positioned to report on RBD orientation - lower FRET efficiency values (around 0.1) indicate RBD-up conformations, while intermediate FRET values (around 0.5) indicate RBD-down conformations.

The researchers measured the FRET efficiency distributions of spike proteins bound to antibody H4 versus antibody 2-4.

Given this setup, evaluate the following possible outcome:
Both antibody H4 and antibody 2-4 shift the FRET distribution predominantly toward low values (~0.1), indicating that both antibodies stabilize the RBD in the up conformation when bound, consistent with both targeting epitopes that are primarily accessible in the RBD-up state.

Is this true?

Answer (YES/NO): NO